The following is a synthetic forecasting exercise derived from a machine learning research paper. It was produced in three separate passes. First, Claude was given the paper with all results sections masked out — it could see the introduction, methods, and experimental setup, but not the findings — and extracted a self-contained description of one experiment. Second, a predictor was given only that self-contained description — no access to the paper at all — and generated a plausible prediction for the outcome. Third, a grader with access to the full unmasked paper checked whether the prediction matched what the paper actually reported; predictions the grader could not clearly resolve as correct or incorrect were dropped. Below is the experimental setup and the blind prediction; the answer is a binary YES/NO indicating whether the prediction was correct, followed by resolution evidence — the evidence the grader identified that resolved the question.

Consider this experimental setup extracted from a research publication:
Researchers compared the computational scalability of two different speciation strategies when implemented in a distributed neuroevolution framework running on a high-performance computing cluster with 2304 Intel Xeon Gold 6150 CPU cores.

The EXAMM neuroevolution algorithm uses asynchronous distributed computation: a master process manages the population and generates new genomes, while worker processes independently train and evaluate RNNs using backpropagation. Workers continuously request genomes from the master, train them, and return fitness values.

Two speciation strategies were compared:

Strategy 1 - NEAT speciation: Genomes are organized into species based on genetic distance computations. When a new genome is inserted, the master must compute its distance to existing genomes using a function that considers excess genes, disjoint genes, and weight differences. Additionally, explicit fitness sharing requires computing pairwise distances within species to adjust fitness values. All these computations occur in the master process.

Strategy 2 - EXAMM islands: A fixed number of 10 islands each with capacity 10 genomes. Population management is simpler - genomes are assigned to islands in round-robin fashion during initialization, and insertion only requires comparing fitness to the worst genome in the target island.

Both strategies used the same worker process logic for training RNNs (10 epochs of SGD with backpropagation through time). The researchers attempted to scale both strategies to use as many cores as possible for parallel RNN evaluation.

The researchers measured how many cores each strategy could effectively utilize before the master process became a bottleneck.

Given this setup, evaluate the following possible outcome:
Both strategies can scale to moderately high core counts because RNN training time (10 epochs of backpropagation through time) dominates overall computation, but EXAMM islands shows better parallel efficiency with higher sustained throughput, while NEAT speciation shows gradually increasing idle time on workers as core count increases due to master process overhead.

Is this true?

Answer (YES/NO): NO